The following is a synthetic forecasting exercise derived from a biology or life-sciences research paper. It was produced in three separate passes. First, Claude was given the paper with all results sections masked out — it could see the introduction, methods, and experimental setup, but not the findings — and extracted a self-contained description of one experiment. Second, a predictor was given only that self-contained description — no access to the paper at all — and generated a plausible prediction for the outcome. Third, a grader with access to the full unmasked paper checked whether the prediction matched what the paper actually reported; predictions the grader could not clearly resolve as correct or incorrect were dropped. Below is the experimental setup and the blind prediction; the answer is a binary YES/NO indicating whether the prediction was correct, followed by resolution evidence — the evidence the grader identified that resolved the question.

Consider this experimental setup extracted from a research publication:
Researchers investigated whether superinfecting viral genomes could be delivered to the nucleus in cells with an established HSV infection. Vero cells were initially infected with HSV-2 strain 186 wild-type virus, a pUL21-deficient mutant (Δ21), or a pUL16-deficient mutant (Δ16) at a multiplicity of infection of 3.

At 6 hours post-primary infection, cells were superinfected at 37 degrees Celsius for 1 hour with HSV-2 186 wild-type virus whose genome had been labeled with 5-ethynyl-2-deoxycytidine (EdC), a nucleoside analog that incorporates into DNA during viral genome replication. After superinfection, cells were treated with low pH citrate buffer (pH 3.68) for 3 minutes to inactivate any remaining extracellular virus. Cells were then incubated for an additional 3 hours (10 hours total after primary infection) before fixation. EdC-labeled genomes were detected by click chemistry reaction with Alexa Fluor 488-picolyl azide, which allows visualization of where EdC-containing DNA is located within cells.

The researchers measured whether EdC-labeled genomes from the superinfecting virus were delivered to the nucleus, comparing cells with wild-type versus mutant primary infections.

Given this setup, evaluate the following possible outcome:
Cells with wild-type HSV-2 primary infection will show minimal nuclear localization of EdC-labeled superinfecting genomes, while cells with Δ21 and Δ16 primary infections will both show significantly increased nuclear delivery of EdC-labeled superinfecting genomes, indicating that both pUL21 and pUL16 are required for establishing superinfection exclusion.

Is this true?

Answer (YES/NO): YES